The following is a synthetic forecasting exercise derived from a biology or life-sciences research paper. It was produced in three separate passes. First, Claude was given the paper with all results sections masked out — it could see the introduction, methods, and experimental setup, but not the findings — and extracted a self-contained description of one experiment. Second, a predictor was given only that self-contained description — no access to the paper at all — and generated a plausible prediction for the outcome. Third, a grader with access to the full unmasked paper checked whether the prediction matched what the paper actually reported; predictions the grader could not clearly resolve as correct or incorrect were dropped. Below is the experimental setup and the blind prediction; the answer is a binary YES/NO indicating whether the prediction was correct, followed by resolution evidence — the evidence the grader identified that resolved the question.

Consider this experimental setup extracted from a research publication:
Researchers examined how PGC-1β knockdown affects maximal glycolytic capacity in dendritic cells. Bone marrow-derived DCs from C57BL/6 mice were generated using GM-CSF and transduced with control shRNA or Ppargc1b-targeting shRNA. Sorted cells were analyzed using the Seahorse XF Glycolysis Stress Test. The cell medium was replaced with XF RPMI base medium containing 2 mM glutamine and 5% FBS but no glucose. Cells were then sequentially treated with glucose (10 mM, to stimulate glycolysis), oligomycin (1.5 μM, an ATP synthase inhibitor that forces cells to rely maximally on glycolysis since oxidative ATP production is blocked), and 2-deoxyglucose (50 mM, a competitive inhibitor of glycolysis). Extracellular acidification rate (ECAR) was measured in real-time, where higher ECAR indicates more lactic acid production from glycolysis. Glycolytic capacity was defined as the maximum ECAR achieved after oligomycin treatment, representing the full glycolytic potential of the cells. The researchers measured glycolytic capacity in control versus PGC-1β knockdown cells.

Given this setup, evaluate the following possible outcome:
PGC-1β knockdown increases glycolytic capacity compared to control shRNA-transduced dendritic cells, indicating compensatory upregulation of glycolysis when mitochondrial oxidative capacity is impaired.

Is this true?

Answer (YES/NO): YES